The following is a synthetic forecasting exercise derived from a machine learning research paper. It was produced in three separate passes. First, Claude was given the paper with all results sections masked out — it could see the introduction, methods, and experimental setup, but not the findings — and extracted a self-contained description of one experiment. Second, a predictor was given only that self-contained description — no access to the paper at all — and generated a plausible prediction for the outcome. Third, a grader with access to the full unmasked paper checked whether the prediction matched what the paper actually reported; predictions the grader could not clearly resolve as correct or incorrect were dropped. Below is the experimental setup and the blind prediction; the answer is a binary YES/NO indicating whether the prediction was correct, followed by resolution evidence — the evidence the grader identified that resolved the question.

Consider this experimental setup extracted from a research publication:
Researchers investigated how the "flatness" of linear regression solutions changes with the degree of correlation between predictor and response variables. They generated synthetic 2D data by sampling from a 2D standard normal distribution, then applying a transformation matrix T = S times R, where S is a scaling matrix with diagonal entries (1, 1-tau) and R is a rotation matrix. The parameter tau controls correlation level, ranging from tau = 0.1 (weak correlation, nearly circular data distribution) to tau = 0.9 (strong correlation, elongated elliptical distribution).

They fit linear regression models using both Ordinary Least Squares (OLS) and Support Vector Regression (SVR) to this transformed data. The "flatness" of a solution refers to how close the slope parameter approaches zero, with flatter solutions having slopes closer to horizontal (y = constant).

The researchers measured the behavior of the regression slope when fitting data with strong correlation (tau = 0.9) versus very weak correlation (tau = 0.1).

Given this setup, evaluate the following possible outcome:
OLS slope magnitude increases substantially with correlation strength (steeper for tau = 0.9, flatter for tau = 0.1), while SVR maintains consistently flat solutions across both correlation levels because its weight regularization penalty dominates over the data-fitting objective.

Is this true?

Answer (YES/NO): NO